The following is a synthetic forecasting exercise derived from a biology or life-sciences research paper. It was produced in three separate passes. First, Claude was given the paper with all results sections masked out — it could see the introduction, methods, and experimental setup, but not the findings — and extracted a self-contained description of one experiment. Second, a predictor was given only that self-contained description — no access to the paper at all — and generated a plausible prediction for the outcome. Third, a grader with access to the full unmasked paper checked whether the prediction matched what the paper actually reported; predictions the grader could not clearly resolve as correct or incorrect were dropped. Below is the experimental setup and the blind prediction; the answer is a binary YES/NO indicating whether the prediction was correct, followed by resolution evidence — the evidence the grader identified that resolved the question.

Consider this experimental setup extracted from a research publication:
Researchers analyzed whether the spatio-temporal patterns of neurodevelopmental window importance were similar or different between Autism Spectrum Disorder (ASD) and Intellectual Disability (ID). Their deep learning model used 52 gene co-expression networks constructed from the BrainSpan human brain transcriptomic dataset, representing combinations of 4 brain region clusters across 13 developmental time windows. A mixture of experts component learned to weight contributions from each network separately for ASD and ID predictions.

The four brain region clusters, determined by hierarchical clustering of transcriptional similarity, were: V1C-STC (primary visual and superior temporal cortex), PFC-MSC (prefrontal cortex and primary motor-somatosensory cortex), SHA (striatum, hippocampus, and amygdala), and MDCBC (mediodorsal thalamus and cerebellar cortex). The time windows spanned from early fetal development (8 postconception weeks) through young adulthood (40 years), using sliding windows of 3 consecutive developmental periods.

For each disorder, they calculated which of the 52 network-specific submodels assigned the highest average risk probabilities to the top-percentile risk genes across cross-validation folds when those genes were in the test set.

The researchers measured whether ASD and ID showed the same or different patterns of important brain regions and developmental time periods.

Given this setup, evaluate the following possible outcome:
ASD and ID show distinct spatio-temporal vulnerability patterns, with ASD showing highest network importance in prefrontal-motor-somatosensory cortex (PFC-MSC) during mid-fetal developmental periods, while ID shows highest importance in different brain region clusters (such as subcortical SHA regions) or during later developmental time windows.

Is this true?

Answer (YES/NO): NO